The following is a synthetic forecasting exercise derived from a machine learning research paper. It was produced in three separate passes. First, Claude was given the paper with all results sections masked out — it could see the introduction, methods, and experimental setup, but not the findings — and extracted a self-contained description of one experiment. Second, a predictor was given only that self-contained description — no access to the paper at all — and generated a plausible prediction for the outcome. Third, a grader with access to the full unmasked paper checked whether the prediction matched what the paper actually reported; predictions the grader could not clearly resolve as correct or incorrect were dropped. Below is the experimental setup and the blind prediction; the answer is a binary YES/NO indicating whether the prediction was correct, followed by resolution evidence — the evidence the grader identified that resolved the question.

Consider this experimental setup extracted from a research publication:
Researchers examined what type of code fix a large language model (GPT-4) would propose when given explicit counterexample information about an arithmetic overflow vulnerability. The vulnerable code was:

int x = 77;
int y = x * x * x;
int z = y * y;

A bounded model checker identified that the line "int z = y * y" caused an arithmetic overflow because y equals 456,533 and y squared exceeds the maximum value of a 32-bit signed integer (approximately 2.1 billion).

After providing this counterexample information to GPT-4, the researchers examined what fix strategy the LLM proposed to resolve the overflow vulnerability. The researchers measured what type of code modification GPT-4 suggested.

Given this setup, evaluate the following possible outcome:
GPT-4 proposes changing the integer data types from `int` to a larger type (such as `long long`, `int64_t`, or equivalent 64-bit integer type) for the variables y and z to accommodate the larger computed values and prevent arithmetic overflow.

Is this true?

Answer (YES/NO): YES